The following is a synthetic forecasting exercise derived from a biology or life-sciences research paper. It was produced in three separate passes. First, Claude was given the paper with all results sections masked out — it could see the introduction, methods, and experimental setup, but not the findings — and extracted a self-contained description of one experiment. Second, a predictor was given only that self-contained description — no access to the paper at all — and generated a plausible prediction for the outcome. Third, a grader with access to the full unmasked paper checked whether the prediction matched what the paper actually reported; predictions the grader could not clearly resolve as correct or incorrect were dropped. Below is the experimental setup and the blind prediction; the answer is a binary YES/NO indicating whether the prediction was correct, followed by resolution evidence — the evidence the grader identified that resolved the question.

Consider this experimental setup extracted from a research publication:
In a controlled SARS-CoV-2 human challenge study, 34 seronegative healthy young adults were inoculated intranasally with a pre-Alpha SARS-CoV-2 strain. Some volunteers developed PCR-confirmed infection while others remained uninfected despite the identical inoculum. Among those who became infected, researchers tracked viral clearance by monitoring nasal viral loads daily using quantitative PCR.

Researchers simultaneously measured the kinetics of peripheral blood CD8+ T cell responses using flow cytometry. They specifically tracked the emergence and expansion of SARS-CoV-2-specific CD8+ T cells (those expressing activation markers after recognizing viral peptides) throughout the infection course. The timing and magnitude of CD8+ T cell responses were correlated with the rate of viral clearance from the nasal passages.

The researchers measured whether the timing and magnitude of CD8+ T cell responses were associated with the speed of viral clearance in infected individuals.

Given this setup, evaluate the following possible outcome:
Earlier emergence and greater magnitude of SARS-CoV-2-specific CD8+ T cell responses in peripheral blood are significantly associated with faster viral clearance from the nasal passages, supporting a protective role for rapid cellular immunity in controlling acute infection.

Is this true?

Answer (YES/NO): NO